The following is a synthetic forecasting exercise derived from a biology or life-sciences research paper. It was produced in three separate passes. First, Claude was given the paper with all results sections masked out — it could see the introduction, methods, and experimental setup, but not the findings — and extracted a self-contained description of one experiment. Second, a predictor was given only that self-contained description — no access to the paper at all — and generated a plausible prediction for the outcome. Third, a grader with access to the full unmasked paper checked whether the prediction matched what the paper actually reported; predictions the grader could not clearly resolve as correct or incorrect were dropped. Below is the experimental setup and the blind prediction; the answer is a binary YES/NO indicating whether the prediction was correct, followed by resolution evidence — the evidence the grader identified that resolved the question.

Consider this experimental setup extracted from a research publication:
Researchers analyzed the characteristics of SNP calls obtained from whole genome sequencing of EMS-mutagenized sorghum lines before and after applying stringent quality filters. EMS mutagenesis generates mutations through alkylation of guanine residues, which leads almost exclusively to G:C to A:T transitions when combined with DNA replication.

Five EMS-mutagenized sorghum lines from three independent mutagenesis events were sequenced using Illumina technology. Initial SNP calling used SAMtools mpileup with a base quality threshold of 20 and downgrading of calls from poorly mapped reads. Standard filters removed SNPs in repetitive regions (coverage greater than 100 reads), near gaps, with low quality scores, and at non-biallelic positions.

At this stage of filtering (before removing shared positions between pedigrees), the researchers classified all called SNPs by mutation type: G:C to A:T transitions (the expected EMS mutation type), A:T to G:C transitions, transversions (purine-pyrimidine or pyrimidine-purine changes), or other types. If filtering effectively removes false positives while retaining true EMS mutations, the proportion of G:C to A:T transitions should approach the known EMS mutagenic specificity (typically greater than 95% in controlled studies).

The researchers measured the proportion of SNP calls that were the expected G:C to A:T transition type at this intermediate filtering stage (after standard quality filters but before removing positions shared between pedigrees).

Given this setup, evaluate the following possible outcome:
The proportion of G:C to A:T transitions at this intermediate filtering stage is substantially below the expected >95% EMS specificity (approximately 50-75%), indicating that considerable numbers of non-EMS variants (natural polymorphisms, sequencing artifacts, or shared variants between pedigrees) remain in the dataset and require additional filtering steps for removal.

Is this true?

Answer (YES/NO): YES